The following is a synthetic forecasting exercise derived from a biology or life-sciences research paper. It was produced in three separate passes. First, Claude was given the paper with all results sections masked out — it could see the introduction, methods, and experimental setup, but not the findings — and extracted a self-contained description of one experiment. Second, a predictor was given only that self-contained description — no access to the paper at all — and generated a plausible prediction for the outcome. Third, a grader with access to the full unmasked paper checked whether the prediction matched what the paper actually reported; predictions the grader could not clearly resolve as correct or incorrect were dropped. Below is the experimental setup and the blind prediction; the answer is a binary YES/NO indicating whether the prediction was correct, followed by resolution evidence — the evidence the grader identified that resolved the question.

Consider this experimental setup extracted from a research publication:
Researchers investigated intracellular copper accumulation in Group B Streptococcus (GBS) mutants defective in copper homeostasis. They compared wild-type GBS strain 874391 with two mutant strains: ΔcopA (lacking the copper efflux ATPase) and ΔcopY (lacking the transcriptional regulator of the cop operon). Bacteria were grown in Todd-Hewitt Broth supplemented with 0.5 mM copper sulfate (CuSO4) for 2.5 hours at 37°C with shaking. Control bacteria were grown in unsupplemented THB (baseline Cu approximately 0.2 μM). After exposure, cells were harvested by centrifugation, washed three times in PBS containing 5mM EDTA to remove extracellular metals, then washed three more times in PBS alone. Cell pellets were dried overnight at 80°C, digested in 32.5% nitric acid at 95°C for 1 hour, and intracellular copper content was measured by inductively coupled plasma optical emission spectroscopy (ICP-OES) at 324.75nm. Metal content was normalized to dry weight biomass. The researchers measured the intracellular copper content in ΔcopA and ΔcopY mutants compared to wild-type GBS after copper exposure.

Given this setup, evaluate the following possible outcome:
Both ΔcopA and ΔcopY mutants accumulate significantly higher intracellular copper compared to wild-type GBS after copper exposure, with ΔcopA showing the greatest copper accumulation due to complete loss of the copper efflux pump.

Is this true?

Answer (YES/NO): NO